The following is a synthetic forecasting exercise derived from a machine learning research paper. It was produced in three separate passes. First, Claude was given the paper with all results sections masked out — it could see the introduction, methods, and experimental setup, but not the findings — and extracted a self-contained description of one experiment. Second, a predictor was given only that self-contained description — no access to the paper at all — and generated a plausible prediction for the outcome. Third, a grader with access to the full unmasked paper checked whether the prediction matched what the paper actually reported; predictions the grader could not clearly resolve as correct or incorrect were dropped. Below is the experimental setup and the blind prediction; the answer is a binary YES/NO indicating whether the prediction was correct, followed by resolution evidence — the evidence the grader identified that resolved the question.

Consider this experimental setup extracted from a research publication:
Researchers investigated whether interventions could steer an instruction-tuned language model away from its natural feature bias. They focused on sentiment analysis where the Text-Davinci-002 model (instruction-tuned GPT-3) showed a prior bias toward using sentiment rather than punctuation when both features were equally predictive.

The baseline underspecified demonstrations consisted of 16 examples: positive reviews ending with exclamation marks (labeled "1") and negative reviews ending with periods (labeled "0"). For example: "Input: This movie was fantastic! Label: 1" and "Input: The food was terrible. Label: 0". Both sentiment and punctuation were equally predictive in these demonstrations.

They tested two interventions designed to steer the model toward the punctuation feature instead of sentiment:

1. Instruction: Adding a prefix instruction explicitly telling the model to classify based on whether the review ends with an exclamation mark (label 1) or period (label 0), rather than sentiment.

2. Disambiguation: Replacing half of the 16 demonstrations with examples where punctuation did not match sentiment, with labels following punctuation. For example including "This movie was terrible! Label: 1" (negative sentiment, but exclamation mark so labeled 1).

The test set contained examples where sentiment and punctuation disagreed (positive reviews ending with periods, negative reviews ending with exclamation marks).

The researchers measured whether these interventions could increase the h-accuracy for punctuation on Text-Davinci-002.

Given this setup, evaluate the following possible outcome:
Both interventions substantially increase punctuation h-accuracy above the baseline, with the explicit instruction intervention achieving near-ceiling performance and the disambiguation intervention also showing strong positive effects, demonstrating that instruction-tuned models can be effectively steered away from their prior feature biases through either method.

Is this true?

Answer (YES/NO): NO